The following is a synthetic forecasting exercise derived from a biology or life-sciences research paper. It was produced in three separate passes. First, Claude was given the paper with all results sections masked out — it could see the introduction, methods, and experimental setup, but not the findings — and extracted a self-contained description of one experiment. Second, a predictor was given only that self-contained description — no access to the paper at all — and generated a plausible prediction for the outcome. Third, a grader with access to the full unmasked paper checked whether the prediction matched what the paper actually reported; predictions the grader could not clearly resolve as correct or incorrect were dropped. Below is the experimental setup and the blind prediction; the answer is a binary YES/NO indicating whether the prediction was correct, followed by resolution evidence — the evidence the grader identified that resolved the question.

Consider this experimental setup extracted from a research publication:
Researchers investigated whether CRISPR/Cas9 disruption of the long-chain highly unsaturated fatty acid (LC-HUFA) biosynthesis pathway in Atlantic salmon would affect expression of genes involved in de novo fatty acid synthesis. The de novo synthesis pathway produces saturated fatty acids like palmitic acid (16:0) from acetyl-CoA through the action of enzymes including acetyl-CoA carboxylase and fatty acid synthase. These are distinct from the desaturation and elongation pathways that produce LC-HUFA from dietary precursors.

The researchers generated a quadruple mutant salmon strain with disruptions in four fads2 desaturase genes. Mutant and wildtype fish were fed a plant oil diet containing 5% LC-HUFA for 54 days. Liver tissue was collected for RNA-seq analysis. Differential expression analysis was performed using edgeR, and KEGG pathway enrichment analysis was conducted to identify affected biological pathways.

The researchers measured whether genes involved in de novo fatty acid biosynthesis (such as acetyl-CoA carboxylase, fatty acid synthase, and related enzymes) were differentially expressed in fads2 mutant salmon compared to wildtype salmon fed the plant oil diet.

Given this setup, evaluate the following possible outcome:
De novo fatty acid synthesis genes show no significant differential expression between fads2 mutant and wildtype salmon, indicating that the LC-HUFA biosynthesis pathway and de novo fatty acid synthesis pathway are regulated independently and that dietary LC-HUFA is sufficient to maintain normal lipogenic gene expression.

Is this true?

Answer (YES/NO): NO